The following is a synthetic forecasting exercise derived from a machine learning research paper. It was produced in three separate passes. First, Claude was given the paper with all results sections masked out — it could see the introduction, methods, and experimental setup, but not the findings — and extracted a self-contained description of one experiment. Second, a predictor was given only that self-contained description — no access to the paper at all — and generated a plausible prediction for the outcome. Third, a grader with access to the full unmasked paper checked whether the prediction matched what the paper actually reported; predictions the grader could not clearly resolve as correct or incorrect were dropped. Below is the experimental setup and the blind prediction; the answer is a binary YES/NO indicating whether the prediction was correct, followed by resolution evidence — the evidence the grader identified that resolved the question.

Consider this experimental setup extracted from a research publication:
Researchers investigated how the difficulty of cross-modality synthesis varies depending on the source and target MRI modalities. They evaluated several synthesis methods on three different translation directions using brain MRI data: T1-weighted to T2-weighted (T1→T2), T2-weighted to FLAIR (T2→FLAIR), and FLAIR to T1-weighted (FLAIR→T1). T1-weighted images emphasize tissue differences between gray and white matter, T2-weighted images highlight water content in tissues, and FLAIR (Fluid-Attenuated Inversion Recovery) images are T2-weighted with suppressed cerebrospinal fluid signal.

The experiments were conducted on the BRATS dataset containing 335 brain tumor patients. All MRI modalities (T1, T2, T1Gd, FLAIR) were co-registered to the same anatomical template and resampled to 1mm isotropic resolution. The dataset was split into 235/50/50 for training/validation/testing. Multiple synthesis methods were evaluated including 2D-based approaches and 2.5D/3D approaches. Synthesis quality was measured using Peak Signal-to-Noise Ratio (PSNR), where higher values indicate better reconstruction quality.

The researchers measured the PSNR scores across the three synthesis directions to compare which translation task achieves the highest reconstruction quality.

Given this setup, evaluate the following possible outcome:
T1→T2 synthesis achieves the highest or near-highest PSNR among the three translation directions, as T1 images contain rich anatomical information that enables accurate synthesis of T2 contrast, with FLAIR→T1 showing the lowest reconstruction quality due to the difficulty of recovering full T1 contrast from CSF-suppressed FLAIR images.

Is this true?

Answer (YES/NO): NO